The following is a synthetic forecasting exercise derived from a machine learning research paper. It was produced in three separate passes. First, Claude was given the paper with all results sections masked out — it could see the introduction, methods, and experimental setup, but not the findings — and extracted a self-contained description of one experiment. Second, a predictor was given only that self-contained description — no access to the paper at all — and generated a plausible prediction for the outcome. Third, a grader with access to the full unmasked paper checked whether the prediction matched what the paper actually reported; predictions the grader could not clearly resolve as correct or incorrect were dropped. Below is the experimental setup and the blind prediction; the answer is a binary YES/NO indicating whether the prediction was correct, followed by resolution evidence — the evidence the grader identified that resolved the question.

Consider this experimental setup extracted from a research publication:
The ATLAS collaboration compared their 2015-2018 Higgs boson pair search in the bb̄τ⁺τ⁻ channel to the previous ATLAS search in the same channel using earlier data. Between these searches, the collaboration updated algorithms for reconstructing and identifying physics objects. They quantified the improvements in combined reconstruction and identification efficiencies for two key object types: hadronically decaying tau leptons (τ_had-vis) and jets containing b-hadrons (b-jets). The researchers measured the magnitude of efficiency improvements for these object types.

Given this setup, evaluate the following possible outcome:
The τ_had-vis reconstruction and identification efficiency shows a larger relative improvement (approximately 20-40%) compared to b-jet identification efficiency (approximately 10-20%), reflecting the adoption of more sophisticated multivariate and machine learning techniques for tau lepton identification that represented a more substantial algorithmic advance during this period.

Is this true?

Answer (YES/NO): NO